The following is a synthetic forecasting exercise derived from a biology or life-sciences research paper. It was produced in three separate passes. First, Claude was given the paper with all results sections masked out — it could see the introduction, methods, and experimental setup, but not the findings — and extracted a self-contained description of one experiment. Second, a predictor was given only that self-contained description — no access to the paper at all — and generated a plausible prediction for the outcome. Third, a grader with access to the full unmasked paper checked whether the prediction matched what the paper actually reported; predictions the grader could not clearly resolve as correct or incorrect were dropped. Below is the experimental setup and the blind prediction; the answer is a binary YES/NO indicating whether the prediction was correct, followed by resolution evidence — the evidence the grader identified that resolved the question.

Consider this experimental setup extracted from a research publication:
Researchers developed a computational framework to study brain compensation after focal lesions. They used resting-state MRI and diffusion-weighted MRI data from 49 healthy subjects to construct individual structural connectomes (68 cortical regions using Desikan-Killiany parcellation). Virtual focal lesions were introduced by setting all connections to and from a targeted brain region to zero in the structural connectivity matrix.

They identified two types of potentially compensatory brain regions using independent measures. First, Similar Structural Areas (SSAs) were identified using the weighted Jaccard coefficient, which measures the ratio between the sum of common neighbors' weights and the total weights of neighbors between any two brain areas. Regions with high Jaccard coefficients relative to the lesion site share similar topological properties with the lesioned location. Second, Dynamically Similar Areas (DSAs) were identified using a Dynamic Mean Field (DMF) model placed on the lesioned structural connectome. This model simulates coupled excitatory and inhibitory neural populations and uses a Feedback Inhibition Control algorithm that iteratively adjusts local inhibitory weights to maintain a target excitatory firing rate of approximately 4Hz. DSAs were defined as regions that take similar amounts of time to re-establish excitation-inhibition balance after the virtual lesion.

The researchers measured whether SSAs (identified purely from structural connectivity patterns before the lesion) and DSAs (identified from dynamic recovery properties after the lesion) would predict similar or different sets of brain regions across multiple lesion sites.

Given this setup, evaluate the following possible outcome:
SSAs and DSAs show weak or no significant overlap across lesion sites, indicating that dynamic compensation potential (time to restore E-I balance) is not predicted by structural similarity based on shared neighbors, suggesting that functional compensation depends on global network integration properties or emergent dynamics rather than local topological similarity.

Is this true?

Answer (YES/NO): NO